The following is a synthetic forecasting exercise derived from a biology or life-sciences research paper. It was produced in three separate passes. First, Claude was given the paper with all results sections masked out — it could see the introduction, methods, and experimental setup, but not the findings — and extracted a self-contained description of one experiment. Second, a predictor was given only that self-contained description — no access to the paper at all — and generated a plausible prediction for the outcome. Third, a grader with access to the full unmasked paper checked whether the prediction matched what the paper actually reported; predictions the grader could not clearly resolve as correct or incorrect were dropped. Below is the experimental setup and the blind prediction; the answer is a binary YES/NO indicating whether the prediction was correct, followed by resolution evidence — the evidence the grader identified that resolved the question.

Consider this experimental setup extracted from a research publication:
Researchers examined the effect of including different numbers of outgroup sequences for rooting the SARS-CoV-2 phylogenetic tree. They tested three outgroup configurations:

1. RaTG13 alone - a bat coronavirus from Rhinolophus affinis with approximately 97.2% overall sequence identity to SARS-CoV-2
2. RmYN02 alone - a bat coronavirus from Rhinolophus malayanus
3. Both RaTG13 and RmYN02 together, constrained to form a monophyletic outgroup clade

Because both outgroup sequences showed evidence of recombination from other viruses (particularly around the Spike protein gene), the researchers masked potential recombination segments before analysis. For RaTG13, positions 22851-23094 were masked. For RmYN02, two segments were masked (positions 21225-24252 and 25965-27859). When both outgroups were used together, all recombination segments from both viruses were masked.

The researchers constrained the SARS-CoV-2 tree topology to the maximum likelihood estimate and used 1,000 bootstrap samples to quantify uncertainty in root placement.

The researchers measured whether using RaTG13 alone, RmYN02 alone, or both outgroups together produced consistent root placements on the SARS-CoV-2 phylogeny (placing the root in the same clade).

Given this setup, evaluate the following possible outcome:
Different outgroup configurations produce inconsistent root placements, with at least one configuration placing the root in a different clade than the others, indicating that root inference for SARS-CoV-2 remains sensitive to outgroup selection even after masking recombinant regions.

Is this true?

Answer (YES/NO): NO